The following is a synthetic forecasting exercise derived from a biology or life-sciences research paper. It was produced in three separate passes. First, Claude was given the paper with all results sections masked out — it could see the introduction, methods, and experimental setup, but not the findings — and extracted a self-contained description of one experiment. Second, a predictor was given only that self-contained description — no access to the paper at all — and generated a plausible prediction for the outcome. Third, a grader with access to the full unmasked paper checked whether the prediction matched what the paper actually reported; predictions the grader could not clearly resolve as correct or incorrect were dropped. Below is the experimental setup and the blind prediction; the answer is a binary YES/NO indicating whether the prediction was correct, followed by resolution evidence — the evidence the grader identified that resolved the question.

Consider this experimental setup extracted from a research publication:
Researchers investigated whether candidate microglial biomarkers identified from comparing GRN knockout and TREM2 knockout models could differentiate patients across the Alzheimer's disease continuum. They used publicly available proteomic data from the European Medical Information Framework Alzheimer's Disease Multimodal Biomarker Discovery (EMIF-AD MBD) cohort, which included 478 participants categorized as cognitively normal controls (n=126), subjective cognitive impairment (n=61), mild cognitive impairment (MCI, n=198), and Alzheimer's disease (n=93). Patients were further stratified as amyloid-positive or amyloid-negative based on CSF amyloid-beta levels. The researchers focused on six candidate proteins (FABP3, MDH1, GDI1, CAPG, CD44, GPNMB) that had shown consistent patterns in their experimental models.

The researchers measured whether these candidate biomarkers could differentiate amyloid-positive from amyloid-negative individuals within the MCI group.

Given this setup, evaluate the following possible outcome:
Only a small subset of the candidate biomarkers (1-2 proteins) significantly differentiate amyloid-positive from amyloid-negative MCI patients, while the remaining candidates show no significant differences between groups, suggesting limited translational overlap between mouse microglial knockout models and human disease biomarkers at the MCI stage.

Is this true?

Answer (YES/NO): NO